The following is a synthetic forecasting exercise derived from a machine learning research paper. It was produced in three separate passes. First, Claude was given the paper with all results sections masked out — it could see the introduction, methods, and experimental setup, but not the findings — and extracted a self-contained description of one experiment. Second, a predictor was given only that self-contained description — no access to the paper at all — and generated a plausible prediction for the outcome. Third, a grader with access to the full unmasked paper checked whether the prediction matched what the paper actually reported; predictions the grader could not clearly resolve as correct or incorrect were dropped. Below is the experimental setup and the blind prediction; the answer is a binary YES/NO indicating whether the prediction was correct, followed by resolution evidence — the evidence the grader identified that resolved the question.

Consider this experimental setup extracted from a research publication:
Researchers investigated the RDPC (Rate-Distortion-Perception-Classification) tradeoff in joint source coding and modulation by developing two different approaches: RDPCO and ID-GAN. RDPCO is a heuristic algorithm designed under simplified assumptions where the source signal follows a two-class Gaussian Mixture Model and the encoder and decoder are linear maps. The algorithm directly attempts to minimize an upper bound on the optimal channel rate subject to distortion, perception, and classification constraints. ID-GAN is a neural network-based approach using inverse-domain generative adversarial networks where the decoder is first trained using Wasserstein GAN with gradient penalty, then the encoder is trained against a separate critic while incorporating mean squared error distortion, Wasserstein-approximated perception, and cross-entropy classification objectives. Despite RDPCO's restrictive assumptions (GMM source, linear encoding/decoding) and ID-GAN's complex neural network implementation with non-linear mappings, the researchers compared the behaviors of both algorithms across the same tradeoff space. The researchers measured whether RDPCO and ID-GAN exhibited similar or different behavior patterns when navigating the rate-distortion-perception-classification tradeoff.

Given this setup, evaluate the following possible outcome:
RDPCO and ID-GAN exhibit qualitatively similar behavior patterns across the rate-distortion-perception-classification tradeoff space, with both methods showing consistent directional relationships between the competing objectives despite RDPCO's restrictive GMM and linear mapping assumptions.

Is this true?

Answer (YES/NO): YES